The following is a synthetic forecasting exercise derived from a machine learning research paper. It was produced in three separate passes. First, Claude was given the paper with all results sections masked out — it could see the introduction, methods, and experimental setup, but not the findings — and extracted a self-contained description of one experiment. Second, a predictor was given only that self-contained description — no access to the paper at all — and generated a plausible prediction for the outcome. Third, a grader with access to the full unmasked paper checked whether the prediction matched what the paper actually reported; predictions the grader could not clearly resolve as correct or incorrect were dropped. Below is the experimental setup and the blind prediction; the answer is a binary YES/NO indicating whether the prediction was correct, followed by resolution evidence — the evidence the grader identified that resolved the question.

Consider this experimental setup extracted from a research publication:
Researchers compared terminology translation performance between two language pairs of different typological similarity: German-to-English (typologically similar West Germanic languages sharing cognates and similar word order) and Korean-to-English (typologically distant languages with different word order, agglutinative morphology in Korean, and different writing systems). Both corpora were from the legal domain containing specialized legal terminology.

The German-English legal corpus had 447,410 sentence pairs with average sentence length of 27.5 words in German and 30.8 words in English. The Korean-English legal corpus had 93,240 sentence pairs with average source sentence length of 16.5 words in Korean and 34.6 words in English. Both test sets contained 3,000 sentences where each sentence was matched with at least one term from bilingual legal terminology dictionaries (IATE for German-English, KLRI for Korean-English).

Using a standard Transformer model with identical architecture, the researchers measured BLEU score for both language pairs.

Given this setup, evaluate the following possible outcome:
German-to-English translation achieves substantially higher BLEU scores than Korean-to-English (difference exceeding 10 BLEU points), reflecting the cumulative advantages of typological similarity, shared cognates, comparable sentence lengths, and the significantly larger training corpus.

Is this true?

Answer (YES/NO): YES